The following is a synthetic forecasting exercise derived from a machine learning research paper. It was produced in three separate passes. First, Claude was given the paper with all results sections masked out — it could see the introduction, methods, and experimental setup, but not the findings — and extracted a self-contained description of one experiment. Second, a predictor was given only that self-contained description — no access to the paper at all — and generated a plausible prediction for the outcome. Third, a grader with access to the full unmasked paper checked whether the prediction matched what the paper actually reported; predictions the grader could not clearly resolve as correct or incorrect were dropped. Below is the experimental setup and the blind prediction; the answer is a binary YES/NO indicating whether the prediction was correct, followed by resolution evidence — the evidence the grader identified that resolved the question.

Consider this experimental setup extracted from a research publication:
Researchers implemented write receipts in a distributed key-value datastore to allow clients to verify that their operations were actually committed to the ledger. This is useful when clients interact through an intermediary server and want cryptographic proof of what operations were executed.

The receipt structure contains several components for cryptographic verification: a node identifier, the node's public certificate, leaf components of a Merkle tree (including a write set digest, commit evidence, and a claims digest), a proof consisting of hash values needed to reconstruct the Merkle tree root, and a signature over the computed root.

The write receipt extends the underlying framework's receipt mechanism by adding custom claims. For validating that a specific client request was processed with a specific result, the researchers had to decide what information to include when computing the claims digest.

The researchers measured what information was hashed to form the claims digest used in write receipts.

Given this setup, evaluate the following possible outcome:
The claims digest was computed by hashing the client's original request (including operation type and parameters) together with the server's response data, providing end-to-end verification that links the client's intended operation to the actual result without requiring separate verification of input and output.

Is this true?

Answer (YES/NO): YES